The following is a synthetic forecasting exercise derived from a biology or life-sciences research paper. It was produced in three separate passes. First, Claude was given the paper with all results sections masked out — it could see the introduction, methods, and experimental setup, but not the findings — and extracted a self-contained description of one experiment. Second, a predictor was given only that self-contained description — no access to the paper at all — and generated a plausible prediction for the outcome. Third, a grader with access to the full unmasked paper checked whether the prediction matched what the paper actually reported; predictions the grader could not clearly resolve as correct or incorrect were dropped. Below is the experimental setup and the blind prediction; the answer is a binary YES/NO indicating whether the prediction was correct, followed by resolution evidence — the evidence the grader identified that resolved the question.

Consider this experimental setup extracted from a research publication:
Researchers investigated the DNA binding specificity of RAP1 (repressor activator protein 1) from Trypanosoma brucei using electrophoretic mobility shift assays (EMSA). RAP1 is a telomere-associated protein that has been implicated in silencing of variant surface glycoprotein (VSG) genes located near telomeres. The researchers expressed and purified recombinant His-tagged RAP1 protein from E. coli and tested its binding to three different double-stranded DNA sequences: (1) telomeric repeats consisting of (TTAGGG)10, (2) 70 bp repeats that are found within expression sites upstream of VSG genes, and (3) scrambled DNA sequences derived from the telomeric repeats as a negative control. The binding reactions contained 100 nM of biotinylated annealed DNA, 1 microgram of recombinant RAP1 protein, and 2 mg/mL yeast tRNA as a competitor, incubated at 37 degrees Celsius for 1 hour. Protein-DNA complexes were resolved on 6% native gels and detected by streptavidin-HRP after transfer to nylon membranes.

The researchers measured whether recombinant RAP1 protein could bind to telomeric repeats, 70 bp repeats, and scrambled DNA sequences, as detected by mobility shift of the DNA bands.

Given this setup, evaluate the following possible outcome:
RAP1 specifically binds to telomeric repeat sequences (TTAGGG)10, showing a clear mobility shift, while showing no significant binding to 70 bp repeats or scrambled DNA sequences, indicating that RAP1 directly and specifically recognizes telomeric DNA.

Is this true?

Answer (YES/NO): NO